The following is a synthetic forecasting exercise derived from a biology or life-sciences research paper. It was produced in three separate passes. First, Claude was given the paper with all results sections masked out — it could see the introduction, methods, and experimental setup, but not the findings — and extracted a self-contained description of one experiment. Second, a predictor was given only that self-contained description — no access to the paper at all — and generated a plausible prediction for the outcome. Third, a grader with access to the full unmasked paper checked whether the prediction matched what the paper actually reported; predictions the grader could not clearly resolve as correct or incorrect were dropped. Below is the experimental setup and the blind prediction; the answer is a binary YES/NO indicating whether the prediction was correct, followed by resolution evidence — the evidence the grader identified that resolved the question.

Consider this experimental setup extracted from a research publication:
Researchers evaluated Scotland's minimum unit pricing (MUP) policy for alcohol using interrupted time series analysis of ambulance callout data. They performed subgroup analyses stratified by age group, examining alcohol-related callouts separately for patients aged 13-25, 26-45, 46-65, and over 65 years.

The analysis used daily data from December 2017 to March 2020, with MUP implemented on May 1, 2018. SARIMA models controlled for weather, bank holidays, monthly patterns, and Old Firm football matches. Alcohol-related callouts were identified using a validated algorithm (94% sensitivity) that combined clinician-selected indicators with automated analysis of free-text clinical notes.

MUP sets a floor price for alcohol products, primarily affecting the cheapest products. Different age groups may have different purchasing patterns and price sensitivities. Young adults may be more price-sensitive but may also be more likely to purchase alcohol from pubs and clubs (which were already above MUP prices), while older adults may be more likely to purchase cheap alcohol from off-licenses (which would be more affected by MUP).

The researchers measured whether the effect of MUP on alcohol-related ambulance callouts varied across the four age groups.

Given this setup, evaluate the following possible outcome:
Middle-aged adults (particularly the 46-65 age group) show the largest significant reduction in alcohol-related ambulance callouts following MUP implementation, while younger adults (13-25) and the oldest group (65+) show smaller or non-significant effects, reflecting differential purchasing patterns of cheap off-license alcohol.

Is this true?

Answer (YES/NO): NO